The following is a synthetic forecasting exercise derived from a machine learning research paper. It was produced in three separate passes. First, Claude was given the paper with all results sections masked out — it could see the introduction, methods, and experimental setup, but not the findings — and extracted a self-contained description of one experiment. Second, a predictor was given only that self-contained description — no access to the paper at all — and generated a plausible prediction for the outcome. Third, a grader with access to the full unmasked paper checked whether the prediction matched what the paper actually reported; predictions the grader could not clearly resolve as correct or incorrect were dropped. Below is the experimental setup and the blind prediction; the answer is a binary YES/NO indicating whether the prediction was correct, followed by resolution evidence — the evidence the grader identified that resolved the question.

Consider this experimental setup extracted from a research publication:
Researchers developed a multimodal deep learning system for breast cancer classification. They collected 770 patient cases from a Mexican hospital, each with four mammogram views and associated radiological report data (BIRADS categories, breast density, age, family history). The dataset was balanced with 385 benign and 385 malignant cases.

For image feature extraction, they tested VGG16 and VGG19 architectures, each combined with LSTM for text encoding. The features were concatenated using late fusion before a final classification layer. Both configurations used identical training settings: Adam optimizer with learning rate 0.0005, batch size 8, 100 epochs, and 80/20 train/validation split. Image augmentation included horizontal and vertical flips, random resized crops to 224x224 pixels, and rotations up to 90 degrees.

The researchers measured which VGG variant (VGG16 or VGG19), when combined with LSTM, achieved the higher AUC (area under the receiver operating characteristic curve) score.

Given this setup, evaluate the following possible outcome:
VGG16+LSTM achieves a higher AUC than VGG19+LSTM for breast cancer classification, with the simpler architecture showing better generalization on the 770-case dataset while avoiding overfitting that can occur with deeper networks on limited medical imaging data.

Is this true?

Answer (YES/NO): YES